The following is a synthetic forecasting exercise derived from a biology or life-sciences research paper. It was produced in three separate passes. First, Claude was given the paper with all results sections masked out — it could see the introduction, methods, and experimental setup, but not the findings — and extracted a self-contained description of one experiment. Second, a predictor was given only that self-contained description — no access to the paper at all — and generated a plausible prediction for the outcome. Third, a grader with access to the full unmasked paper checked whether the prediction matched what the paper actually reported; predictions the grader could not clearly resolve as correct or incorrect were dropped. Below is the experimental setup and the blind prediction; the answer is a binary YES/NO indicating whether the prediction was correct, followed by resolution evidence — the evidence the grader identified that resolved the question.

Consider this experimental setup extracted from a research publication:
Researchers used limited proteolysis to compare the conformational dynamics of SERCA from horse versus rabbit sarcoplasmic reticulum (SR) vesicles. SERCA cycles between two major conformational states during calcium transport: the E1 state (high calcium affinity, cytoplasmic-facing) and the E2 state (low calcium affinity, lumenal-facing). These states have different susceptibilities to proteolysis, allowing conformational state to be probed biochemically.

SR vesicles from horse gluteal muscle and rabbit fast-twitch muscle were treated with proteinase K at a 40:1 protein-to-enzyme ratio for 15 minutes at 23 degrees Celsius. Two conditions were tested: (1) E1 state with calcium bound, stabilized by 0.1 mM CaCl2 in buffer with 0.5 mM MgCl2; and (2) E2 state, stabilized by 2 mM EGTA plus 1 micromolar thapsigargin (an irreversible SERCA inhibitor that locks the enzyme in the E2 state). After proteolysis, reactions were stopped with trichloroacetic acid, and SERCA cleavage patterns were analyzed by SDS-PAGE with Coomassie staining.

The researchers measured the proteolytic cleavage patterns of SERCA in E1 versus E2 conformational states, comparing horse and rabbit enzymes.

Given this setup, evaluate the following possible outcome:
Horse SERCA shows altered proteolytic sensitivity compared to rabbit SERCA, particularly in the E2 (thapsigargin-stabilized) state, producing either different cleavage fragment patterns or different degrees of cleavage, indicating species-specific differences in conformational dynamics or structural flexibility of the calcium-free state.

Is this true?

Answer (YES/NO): NO